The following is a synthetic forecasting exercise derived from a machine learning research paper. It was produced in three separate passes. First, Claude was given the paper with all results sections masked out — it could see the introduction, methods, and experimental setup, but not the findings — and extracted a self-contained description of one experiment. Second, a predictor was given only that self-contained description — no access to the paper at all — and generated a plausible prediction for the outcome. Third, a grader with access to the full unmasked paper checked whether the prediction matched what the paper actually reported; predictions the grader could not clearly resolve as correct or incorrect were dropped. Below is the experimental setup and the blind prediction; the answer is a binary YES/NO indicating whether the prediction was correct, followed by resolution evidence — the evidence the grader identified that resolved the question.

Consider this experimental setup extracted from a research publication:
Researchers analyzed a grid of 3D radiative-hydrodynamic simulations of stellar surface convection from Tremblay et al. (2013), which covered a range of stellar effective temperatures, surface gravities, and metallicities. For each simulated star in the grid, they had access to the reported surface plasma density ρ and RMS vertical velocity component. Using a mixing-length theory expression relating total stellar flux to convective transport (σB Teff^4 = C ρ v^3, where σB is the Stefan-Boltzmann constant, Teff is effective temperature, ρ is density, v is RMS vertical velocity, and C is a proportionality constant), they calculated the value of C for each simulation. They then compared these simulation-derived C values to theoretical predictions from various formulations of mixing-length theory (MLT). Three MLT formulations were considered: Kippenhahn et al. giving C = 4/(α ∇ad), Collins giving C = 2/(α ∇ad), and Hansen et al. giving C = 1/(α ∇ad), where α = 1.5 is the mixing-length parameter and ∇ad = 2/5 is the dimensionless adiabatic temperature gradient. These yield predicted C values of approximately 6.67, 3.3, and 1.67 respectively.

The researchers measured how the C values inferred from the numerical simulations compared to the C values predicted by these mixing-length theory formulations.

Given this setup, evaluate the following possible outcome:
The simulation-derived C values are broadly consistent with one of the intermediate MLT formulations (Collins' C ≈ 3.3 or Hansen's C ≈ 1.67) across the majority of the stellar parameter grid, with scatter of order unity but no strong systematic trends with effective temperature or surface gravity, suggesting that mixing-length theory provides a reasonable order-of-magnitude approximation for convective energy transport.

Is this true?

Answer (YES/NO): NO